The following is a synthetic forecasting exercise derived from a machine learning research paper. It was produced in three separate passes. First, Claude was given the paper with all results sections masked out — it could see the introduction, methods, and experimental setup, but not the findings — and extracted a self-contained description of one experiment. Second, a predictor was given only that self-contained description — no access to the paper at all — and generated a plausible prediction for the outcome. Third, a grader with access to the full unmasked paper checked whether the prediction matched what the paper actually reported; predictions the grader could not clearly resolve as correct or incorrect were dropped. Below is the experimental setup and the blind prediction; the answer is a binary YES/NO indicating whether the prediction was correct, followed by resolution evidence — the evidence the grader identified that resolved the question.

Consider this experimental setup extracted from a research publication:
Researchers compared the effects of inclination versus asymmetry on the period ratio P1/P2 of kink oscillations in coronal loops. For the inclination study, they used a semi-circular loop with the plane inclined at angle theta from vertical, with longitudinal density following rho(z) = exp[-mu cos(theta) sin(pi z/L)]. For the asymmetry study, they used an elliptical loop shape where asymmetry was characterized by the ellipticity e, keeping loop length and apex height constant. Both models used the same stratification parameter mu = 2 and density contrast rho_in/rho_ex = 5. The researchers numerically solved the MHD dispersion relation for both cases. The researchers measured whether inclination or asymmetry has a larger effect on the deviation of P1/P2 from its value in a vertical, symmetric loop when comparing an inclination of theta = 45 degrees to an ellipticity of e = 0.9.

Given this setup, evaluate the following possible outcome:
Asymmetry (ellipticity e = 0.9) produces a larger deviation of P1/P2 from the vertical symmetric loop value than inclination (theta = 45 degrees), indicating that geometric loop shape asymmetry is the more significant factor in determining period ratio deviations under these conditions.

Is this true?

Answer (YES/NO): NO